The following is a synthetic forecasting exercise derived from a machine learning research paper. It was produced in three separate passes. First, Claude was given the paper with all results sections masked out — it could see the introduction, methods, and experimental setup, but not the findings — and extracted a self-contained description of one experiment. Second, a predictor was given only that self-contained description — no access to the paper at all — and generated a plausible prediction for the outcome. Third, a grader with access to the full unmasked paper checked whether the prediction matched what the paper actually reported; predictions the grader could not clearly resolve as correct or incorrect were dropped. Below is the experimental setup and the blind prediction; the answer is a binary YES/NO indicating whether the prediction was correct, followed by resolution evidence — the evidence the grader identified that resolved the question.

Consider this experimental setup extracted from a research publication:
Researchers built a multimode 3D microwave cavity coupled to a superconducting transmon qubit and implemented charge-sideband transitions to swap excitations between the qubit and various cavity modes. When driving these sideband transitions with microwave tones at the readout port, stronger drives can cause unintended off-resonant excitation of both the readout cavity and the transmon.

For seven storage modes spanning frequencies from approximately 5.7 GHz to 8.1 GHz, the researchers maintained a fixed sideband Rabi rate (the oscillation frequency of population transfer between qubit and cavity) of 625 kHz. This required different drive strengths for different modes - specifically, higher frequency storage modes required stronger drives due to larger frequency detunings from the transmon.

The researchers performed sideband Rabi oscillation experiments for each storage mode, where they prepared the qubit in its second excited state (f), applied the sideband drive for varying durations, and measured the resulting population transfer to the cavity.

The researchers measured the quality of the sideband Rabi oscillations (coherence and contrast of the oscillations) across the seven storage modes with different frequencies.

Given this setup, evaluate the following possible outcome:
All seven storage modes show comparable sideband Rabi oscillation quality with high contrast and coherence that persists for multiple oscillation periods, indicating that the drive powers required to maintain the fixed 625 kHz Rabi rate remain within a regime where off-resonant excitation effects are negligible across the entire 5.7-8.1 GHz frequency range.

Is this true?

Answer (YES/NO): NO